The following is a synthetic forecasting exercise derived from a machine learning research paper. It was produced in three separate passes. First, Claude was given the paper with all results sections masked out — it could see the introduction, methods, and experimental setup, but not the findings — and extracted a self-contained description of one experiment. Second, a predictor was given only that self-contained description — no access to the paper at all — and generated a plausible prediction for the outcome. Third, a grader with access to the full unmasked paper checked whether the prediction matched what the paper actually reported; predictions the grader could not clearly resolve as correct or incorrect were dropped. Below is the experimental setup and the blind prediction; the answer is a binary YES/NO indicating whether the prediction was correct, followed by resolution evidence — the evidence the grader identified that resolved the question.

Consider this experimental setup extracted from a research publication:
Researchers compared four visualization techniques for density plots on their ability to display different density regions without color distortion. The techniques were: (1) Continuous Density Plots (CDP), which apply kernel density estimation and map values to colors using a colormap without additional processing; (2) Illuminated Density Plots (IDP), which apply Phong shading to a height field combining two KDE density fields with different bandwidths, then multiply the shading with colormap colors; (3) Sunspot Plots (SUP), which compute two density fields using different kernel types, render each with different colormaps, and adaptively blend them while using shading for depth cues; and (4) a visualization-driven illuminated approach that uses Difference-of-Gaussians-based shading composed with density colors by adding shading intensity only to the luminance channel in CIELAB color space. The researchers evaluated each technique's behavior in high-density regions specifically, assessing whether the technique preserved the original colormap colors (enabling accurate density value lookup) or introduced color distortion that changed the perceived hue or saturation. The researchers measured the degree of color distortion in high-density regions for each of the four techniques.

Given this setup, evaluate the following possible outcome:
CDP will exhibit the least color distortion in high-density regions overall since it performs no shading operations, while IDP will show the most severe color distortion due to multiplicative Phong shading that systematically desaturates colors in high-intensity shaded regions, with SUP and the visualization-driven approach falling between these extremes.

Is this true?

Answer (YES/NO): NO